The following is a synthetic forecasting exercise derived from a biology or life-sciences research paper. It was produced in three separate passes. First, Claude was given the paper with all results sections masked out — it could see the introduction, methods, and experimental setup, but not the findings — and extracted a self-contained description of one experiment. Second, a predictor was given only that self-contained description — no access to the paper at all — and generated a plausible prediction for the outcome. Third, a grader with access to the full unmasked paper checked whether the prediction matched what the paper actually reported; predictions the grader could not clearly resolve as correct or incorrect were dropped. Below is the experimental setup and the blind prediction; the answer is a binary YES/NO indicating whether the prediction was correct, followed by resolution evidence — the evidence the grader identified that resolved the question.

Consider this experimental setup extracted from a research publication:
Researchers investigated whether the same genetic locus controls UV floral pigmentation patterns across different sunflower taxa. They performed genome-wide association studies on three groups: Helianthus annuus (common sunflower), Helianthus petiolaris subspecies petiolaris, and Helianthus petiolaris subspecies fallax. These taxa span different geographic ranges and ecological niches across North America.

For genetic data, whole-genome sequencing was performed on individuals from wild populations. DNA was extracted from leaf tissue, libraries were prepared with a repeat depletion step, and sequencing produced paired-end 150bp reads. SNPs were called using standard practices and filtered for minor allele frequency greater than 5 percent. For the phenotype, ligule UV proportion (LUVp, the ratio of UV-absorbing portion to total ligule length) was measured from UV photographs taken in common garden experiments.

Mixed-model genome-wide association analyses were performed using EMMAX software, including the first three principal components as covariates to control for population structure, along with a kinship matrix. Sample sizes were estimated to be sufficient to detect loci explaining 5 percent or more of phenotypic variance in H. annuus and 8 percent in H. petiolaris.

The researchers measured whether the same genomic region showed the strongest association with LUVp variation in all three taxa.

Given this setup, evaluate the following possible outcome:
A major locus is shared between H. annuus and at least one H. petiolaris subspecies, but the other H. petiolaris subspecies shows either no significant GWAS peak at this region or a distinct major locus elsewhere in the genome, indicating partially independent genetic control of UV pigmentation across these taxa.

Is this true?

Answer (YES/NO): NO